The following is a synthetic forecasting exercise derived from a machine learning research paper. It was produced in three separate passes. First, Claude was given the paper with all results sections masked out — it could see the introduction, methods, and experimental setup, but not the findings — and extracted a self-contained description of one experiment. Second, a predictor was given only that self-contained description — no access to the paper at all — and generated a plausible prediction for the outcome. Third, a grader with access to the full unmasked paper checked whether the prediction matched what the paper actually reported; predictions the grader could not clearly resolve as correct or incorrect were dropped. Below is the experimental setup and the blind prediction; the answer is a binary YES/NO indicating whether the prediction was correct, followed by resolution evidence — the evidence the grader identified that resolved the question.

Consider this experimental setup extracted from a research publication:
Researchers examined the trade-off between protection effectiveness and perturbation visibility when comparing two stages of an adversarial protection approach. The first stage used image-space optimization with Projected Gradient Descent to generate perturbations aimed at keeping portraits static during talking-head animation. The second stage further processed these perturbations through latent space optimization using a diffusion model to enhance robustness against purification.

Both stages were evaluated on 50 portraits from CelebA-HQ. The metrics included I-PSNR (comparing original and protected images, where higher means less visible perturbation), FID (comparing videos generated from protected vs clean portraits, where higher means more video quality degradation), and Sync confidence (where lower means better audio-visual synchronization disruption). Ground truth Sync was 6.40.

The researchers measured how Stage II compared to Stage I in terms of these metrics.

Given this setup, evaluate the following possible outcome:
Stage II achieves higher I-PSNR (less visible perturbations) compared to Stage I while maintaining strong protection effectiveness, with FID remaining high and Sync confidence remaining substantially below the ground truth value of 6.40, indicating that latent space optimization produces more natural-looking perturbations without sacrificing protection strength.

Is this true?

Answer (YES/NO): NO